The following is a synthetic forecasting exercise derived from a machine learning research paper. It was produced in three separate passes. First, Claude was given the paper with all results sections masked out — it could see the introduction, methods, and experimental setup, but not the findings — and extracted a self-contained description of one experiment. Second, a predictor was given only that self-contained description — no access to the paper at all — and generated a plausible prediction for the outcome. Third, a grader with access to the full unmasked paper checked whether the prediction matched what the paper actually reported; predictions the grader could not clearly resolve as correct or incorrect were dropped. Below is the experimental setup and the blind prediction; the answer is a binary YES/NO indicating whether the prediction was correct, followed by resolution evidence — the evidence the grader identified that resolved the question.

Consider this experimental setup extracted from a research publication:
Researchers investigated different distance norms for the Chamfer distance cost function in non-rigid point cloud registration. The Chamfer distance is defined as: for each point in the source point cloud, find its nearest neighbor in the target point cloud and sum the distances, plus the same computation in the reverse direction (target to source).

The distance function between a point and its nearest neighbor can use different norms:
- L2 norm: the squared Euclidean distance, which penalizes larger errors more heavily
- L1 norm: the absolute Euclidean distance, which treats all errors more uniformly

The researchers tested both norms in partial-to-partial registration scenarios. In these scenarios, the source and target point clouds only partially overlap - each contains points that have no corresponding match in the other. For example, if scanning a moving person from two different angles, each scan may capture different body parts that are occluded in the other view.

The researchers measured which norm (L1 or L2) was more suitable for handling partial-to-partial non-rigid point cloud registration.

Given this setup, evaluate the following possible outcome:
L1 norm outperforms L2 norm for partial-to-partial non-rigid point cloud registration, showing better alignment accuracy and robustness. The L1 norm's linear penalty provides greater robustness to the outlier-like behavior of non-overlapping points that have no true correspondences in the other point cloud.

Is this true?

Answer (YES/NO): YES